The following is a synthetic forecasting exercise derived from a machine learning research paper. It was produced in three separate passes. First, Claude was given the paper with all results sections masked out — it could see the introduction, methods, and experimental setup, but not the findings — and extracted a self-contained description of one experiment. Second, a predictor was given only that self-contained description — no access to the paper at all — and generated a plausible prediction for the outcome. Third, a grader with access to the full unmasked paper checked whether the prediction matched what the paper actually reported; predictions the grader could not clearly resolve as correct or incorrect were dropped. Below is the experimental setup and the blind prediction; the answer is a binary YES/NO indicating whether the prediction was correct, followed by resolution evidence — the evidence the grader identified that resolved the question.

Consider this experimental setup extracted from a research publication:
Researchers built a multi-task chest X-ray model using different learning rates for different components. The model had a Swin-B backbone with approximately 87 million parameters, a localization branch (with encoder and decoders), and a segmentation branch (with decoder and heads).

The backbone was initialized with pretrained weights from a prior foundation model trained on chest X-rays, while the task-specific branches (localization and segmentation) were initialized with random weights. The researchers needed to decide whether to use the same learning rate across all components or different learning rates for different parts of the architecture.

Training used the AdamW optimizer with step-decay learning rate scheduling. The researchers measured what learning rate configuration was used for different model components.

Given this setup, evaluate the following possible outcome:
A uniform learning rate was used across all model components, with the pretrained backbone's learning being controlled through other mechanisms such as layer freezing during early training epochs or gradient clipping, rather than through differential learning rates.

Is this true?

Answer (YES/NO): NO